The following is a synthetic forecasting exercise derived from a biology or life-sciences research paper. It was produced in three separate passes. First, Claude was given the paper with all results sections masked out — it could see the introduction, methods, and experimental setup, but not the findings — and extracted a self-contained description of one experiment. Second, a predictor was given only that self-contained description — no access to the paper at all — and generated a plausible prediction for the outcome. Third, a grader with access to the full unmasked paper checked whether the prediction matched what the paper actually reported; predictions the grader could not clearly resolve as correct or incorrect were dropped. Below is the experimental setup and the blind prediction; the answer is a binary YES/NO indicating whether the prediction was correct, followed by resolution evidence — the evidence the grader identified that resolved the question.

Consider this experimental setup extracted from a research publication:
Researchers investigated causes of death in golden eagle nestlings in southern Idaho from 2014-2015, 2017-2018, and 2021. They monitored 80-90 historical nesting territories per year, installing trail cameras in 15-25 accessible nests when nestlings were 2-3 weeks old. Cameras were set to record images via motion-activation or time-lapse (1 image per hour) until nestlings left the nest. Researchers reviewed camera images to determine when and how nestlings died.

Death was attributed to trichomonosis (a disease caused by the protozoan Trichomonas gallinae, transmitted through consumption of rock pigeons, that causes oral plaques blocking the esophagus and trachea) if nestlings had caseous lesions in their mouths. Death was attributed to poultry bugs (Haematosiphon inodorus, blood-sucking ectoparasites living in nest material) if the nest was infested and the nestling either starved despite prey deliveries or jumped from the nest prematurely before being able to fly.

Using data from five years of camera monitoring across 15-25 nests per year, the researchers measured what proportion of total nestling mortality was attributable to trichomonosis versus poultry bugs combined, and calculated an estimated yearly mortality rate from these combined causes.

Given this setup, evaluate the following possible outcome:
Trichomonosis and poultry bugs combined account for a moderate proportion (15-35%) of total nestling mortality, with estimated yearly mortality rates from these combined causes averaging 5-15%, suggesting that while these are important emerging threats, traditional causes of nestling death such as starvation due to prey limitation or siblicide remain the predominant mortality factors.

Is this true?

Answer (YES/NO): NO